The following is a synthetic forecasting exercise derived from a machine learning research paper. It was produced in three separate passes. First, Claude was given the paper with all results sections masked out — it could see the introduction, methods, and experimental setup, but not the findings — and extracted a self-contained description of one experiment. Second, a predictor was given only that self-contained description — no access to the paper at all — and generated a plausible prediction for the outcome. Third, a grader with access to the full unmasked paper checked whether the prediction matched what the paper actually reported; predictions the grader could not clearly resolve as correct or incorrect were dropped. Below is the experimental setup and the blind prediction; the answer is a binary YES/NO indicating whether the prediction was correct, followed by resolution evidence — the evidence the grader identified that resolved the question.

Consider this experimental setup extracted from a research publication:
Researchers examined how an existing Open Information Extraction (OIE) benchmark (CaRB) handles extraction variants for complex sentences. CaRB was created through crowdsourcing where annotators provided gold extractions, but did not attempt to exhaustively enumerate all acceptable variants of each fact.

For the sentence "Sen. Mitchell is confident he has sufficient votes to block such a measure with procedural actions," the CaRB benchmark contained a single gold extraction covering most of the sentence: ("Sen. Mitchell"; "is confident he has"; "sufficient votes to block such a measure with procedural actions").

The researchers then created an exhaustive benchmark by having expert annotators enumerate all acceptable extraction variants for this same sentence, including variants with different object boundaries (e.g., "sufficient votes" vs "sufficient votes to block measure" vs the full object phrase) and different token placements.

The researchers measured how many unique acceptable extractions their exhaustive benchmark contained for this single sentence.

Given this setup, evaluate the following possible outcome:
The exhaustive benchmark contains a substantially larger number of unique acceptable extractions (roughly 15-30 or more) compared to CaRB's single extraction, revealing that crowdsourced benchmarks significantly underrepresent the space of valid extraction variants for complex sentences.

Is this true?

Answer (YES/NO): YES